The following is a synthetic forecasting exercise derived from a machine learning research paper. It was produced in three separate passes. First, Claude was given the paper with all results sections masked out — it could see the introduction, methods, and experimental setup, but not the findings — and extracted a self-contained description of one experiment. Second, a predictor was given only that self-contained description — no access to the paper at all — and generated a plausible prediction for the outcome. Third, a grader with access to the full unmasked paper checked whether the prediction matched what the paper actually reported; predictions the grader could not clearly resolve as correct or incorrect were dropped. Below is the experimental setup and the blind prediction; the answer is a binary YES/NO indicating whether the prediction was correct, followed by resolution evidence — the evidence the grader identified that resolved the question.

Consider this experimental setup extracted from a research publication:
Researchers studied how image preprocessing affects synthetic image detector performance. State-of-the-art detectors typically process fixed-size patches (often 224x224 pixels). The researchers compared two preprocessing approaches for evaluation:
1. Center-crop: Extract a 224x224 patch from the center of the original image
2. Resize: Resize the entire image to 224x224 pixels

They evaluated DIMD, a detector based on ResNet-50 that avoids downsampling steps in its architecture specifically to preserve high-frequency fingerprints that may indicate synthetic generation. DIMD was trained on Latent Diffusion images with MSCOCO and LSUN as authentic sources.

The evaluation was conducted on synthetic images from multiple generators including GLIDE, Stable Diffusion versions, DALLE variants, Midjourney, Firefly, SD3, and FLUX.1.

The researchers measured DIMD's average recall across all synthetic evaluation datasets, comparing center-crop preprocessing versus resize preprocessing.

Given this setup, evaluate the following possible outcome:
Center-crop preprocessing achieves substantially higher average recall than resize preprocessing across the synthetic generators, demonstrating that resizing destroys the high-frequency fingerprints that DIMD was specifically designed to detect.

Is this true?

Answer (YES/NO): YES